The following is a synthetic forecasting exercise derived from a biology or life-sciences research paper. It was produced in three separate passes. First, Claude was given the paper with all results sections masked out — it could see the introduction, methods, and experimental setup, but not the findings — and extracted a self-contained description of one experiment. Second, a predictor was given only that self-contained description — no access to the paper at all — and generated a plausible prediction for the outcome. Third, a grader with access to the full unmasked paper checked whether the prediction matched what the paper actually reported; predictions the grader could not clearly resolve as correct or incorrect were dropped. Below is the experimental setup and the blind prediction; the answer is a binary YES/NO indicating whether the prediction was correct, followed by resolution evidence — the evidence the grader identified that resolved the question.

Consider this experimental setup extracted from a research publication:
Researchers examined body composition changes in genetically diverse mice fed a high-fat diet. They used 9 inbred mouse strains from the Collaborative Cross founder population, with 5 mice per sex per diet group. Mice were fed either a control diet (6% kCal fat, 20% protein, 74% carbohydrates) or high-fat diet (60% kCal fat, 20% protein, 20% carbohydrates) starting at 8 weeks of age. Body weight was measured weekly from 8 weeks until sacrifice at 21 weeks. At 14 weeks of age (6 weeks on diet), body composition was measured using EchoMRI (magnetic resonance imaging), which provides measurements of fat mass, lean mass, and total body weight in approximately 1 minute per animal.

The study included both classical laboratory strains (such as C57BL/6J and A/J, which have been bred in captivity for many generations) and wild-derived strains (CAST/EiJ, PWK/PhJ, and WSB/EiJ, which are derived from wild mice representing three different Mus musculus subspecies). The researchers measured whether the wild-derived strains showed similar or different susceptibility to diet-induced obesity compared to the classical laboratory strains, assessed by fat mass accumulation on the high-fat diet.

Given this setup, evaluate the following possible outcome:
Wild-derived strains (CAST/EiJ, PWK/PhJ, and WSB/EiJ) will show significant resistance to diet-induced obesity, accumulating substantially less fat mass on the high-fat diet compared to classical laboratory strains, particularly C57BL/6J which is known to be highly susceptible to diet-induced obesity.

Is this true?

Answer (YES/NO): NO